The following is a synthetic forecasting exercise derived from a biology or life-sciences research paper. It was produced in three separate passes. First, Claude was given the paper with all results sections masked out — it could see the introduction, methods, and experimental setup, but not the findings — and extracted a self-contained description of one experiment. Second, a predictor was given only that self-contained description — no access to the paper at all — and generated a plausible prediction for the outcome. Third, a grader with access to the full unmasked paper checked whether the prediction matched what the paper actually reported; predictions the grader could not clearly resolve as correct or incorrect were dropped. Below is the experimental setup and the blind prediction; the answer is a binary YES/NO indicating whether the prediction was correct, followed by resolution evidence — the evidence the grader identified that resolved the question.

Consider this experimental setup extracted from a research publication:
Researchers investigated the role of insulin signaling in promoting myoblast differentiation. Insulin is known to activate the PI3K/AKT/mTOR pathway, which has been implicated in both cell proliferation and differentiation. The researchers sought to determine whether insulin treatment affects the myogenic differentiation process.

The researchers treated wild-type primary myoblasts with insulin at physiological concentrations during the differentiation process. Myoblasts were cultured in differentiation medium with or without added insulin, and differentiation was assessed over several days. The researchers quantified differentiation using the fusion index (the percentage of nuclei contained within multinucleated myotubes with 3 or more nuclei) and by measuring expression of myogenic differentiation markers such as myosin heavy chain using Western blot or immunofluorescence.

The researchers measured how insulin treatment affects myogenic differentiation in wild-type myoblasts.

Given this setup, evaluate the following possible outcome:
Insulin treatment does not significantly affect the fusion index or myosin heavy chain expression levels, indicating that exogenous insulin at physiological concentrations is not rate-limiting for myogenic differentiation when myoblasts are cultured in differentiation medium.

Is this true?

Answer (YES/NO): NO